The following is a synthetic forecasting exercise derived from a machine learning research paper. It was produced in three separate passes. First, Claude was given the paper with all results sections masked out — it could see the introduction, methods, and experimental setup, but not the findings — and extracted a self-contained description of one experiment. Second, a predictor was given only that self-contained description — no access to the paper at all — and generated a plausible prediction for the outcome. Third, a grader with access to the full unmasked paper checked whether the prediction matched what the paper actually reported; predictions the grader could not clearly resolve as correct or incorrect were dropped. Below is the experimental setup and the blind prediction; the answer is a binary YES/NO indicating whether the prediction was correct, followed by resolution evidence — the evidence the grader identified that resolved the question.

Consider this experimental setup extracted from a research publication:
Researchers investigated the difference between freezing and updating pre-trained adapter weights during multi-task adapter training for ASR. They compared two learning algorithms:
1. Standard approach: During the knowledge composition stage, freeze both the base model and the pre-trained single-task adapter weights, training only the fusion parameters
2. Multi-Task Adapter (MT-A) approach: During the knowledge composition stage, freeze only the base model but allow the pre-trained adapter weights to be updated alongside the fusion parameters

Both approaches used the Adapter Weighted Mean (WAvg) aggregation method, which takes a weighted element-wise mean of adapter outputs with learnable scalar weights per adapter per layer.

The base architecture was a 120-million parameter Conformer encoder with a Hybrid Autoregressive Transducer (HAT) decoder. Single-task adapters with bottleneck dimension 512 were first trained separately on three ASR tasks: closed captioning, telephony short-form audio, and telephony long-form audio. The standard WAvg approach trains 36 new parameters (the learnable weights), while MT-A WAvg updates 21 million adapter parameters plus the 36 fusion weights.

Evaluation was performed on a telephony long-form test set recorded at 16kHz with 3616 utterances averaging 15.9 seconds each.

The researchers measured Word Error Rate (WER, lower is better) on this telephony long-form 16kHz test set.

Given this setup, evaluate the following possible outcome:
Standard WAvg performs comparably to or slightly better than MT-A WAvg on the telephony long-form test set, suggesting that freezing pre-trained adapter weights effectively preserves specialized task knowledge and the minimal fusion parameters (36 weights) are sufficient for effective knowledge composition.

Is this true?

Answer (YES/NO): NO